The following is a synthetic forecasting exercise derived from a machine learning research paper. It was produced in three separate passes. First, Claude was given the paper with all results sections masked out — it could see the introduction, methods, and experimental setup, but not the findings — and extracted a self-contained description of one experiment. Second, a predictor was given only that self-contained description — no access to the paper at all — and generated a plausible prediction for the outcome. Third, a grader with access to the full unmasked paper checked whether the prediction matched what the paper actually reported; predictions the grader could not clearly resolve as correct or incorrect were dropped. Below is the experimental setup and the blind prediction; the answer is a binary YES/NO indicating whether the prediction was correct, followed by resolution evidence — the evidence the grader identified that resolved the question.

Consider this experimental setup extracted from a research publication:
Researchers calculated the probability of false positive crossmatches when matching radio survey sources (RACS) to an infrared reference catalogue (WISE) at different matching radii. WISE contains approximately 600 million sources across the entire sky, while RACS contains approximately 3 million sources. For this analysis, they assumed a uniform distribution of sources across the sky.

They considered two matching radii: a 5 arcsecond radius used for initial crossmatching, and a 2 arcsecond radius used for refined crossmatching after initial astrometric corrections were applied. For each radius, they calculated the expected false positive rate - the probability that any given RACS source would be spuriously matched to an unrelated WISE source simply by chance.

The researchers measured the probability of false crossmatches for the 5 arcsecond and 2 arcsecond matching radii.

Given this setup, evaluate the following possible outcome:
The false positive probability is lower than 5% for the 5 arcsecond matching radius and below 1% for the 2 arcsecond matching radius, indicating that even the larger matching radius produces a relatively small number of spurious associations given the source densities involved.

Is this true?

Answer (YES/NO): YES